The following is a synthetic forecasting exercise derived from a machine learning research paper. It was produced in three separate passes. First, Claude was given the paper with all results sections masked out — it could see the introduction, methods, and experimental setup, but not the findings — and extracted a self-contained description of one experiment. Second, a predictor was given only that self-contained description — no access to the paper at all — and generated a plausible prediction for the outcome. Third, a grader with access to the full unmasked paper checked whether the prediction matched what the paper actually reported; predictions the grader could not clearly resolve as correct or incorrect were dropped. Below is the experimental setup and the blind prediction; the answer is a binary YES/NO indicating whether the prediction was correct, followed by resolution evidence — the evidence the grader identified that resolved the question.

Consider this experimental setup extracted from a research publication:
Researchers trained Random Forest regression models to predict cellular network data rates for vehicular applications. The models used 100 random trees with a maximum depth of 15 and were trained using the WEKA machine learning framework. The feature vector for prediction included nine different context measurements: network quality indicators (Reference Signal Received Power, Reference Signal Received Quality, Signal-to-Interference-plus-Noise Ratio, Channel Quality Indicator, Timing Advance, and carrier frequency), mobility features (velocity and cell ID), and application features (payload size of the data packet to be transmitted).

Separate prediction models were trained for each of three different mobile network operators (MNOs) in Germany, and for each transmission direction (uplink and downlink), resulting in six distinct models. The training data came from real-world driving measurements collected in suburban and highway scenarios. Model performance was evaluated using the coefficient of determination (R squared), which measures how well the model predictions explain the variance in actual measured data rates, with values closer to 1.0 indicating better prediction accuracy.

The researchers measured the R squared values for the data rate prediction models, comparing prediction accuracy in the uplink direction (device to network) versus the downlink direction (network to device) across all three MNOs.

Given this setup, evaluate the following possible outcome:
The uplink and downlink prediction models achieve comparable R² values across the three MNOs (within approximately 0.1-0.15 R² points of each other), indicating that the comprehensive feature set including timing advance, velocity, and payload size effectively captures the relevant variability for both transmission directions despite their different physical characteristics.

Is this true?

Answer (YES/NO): NO